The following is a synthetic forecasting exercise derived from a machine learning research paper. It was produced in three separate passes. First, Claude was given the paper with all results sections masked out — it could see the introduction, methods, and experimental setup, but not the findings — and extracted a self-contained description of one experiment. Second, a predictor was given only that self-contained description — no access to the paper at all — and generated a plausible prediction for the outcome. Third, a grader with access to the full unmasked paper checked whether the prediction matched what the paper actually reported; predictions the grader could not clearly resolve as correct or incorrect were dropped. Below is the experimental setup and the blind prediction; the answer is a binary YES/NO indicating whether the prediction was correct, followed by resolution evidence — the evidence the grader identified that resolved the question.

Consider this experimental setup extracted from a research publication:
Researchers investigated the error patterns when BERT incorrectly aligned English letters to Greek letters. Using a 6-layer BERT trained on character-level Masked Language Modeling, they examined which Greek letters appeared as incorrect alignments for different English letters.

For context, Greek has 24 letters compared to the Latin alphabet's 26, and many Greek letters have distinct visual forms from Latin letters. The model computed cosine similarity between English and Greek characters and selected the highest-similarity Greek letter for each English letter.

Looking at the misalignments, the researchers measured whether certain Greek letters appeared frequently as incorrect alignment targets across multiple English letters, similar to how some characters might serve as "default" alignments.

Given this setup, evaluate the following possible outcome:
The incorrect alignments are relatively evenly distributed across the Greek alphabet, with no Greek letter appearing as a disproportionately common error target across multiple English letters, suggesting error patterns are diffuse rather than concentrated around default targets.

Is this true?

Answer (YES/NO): NO